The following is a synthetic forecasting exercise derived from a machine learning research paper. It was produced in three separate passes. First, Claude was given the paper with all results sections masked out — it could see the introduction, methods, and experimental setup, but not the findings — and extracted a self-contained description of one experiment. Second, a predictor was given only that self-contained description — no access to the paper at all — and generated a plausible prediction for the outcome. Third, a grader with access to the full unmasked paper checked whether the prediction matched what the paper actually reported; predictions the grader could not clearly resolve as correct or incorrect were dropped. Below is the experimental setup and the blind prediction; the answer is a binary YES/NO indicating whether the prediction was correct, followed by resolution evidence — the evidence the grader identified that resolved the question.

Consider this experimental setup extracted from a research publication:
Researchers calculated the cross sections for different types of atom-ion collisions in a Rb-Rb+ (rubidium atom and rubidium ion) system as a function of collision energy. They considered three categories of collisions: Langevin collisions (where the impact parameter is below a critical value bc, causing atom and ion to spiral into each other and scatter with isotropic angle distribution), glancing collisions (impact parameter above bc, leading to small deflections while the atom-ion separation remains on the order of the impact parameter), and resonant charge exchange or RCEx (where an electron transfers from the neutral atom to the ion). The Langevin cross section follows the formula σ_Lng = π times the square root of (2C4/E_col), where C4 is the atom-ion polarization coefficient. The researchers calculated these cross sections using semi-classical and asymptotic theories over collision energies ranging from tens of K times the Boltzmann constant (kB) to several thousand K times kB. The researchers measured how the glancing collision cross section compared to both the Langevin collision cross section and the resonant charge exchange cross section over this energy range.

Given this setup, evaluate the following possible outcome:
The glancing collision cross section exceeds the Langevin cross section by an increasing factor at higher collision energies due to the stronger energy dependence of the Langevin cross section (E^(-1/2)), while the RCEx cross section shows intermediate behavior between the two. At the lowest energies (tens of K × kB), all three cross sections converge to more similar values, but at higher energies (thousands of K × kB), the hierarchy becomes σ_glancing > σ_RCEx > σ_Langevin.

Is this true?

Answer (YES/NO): NO